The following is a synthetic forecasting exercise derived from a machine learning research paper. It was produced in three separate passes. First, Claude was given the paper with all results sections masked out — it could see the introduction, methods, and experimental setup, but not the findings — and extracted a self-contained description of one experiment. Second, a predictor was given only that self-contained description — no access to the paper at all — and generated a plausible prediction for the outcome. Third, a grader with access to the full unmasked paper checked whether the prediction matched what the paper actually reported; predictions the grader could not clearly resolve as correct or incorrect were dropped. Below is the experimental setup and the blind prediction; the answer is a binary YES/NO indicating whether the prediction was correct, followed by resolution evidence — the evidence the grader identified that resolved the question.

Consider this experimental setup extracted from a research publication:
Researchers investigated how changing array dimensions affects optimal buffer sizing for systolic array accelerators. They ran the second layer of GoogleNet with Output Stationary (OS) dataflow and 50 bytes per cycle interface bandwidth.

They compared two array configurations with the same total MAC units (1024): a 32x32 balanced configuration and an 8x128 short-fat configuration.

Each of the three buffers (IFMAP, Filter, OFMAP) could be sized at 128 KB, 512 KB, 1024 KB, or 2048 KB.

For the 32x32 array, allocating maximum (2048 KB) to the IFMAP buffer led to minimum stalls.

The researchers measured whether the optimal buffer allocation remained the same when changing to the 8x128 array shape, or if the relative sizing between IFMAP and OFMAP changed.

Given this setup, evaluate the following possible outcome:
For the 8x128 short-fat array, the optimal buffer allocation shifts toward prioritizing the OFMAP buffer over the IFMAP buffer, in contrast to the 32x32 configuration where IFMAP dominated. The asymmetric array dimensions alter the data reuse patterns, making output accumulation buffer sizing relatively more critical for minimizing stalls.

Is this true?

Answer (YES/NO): YES